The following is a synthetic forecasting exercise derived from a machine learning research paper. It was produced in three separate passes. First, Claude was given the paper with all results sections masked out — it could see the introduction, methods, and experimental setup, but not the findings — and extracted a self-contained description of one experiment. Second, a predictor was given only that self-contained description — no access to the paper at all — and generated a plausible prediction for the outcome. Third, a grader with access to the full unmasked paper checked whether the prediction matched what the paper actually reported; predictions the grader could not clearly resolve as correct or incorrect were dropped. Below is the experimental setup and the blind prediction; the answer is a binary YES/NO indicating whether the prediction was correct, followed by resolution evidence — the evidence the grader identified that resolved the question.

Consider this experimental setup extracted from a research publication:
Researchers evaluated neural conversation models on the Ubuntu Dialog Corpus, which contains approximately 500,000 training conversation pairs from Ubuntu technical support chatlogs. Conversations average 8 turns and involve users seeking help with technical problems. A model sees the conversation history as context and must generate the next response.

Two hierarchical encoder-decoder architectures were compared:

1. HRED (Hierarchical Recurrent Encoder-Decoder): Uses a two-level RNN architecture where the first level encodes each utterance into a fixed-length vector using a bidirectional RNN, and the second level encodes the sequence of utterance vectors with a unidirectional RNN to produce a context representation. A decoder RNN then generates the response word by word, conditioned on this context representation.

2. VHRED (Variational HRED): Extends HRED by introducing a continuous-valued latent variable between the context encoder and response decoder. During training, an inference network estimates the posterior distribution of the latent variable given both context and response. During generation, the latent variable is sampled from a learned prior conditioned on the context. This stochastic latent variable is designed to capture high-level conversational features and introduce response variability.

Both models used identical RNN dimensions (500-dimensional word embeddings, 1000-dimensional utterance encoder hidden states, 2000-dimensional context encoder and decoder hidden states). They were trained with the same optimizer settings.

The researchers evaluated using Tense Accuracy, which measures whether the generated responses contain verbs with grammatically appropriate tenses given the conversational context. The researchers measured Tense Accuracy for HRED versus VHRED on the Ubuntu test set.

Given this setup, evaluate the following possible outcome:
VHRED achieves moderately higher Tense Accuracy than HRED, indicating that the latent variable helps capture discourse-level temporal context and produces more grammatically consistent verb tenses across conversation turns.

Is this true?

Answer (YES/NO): NO